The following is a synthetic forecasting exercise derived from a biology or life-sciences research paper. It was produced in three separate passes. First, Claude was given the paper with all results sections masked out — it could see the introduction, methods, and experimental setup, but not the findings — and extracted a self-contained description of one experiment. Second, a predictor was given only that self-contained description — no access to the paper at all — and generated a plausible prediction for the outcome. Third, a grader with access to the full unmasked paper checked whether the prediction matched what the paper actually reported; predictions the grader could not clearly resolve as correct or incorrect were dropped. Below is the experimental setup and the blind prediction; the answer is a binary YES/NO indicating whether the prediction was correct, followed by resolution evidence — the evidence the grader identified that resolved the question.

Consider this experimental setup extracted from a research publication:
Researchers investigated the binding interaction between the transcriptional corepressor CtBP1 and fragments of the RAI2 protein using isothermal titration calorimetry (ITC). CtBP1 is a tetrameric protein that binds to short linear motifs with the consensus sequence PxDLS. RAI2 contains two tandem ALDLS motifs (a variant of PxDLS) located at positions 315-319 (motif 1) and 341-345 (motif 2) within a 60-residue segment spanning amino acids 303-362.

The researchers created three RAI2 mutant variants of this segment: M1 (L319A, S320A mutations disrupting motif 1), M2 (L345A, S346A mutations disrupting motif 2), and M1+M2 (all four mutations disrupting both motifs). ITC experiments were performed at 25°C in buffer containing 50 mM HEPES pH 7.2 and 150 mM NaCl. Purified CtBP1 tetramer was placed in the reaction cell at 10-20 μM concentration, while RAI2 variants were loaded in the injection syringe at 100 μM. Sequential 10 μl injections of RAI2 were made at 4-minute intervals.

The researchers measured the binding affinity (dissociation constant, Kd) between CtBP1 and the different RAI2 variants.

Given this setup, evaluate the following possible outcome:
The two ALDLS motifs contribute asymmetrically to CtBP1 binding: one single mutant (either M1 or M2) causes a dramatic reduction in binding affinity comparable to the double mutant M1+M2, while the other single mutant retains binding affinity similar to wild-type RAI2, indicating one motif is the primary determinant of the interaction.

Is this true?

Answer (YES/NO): NO